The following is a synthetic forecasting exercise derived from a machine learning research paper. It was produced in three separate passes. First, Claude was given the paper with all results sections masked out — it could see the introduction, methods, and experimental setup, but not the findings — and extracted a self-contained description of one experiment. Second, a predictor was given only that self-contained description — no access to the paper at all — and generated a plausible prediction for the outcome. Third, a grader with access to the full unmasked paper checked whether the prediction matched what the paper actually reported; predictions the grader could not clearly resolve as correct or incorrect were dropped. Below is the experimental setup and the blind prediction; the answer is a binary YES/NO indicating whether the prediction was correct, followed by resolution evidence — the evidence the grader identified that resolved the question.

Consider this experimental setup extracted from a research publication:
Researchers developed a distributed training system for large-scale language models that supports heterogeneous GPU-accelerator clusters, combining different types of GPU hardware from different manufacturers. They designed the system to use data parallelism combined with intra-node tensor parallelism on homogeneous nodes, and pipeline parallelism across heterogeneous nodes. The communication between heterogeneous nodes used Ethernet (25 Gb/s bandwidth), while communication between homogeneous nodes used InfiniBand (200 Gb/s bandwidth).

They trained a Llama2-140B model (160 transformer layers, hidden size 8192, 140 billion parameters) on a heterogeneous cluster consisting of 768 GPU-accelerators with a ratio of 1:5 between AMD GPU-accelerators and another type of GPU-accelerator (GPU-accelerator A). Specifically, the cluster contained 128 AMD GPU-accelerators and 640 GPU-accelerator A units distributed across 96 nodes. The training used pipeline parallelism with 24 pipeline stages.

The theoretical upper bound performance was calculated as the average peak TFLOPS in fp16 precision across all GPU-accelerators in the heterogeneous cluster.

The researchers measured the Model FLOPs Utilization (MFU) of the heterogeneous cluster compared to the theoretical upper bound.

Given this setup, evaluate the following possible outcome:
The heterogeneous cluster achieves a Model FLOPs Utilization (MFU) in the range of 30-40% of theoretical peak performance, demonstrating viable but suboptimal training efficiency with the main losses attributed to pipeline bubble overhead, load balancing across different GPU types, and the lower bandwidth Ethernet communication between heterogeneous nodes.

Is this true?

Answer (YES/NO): NO